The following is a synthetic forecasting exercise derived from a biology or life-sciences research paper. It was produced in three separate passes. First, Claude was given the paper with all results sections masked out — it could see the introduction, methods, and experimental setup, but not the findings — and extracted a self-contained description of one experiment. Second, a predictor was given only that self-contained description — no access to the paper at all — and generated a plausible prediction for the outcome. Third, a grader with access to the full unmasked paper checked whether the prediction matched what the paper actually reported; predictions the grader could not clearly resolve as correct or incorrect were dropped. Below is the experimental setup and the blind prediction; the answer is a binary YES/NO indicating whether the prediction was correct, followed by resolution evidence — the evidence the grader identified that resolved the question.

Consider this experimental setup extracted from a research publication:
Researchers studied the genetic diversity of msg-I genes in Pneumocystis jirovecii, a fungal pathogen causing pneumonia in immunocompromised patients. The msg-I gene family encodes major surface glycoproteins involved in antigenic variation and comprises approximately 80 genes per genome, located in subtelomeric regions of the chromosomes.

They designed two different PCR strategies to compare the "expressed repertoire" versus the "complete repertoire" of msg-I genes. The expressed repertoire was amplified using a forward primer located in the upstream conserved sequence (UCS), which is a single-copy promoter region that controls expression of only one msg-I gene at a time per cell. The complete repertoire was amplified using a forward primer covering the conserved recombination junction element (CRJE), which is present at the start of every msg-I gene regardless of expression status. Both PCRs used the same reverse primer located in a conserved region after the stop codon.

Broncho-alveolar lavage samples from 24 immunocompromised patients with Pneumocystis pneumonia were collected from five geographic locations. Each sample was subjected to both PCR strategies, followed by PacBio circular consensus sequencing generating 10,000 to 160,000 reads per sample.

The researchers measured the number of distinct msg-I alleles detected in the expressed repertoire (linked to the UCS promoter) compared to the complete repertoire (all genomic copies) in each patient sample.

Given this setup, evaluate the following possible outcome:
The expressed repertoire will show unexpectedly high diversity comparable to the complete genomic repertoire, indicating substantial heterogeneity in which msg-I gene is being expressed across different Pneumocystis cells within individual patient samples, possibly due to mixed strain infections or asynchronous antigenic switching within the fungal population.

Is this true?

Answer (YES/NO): NO